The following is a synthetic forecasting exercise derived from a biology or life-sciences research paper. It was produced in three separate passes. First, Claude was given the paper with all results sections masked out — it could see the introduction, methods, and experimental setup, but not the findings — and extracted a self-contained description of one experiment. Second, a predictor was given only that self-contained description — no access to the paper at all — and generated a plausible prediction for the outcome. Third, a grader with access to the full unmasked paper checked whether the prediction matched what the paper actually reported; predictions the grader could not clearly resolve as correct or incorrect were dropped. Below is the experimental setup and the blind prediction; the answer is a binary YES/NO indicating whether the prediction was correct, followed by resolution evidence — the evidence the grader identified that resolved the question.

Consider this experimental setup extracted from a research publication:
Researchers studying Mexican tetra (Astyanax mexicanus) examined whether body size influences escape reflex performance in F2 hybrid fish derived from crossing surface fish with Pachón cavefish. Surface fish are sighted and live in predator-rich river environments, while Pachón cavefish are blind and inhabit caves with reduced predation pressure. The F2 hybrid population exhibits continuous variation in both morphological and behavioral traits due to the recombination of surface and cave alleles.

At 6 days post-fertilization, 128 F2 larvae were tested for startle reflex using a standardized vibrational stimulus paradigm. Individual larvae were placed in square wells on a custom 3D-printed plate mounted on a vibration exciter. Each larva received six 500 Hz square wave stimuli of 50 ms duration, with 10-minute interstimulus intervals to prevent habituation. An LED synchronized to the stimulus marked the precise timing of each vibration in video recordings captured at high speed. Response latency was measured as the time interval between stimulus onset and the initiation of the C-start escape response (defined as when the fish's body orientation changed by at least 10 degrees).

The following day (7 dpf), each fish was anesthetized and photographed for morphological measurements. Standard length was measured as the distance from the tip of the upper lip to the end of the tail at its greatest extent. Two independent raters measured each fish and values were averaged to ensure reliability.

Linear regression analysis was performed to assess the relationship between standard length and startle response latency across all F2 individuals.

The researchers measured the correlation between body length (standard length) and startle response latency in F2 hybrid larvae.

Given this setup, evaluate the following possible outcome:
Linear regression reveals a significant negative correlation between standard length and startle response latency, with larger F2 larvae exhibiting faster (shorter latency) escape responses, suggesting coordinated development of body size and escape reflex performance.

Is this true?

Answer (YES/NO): NO